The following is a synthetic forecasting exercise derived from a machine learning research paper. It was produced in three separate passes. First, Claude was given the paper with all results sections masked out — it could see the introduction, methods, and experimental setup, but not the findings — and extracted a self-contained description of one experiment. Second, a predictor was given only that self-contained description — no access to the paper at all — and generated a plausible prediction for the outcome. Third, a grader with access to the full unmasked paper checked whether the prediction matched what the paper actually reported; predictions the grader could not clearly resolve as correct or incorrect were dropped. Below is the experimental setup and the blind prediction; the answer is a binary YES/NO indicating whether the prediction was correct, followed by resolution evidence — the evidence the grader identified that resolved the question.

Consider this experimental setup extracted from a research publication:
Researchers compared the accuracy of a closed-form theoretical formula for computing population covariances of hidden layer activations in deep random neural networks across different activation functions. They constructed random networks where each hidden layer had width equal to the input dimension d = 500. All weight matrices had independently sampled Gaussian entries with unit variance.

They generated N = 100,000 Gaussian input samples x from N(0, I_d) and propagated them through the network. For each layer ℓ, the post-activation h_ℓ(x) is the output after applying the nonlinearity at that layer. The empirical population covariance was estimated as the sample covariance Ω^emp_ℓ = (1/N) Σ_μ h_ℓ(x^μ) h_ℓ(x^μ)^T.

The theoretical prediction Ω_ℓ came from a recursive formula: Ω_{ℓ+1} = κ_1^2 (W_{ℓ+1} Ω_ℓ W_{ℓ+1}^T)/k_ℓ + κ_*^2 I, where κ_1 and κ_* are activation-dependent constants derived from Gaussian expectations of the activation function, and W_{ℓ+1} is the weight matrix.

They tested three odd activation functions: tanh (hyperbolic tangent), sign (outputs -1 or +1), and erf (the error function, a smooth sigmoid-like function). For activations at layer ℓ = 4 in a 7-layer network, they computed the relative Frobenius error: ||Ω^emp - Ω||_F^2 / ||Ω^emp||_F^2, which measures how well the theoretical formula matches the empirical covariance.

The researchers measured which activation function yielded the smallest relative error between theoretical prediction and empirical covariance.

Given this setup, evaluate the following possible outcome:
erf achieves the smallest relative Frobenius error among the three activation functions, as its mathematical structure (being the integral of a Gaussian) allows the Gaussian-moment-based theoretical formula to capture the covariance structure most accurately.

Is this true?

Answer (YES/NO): YES